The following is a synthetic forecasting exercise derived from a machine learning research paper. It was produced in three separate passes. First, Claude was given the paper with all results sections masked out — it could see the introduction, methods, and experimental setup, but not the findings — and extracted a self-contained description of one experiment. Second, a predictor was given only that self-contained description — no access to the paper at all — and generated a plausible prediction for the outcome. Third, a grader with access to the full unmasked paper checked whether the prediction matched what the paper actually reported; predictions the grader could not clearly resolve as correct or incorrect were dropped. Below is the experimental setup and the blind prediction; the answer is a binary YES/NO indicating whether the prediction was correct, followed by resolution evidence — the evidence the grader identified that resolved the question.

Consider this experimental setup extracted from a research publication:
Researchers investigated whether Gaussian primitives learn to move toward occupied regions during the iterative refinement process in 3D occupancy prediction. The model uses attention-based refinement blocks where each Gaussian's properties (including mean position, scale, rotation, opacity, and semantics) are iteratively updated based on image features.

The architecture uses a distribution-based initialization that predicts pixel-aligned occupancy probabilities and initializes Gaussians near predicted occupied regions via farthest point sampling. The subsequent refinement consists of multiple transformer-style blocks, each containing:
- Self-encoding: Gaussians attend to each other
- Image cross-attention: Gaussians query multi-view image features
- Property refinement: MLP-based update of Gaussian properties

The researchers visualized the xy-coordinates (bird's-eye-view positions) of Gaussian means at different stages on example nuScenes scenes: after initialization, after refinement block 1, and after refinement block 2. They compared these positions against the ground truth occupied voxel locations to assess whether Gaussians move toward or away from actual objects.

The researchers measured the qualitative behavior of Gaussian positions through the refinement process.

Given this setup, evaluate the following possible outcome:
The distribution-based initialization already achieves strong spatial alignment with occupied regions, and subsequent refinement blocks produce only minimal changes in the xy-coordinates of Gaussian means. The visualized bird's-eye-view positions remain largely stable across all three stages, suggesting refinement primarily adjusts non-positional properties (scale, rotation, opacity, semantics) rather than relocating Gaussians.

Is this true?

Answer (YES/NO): NO